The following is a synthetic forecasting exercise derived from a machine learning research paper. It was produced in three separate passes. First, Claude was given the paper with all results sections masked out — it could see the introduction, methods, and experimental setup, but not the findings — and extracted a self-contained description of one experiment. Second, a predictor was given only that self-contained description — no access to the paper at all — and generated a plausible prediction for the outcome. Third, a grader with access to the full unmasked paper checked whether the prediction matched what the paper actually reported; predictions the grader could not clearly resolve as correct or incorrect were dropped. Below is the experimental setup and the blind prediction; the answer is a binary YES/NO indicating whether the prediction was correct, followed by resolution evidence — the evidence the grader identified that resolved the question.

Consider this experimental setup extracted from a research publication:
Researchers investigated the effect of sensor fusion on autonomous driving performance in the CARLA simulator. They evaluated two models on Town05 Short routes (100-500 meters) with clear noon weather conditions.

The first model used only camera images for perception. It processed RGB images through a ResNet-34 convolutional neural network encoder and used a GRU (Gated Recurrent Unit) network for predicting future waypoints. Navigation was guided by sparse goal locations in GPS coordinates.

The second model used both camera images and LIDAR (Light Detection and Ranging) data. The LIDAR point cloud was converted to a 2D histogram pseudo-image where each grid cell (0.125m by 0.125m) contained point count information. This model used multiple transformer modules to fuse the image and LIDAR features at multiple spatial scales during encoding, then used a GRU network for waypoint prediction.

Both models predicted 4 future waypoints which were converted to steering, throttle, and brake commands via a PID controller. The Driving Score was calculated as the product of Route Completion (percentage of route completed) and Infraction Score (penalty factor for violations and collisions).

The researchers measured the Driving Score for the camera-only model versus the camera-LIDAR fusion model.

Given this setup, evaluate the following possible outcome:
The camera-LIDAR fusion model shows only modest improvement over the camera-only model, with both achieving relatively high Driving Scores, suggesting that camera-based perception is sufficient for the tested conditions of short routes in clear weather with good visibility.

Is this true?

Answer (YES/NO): NO